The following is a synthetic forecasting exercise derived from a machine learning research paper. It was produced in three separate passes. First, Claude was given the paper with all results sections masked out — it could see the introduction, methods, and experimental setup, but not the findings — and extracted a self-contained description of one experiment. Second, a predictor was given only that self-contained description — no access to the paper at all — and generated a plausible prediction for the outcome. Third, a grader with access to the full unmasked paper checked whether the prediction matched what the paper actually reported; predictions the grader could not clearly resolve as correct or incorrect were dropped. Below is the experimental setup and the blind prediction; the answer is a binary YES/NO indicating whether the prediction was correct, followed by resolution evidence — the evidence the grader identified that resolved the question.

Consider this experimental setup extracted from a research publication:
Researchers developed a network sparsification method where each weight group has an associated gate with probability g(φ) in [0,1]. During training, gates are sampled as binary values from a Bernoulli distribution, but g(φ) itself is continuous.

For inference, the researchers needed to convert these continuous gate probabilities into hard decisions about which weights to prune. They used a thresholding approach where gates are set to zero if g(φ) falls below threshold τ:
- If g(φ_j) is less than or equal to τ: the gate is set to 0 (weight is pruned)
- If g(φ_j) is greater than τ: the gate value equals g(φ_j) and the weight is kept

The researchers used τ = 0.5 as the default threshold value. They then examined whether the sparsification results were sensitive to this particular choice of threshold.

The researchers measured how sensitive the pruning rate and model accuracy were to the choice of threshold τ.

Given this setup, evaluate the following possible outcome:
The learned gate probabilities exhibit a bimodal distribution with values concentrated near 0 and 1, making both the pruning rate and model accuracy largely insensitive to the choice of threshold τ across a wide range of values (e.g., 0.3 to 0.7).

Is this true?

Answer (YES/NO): YES